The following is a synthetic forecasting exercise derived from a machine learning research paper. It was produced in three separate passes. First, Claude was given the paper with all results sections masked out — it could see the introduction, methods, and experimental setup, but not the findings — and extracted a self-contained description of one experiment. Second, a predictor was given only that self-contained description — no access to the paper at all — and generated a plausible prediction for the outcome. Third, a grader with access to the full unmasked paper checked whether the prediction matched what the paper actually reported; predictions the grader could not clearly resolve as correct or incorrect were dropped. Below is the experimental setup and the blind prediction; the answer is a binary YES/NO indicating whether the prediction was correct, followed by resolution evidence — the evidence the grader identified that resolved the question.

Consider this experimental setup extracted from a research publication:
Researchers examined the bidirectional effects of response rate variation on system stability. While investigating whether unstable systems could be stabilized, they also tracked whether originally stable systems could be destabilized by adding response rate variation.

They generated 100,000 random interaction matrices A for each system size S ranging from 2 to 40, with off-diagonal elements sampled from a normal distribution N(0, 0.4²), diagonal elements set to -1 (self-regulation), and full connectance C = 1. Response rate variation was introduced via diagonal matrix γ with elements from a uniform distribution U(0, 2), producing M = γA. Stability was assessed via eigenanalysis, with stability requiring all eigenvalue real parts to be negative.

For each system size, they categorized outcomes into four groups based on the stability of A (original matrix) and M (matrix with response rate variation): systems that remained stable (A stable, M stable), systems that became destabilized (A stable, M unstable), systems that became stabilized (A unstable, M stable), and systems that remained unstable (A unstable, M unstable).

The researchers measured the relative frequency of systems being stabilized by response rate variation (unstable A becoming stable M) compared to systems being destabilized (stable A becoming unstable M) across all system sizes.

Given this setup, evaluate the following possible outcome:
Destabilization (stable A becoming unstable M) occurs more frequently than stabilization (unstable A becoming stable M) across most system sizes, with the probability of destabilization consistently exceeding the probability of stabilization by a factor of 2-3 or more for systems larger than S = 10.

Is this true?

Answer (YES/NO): NO